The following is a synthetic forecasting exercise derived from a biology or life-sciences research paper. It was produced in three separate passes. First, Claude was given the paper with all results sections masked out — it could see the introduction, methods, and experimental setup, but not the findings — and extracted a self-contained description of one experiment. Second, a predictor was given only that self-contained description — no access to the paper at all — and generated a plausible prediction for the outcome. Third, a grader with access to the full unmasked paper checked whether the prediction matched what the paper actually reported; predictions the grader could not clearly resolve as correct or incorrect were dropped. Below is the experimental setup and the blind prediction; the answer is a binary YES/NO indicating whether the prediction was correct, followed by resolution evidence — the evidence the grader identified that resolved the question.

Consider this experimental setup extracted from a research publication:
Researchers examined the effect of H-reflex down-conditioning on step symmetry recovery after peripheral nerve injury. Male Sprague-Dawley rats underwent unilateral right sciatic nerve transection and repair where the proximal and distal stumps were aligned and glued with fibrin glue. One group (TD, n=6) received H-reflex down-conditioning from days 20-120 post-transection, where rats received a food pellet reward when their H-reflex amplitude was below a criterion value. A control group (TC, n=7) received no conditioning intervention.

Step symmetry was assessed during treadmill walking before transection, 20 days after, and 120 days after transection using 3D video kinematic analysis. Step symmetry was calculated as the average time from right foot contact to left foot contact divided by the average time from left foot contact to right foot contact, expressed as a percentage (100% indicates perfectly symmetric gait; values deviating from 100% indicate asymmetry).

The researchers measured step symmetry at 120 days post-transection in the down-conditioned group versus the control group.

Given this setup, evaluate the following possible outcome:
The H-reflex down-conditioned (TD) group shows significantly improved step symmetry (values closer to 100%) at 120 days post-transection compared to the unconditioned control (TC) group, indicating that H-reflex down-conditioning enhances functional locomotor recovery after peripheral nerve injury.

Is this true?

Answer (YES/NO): NO